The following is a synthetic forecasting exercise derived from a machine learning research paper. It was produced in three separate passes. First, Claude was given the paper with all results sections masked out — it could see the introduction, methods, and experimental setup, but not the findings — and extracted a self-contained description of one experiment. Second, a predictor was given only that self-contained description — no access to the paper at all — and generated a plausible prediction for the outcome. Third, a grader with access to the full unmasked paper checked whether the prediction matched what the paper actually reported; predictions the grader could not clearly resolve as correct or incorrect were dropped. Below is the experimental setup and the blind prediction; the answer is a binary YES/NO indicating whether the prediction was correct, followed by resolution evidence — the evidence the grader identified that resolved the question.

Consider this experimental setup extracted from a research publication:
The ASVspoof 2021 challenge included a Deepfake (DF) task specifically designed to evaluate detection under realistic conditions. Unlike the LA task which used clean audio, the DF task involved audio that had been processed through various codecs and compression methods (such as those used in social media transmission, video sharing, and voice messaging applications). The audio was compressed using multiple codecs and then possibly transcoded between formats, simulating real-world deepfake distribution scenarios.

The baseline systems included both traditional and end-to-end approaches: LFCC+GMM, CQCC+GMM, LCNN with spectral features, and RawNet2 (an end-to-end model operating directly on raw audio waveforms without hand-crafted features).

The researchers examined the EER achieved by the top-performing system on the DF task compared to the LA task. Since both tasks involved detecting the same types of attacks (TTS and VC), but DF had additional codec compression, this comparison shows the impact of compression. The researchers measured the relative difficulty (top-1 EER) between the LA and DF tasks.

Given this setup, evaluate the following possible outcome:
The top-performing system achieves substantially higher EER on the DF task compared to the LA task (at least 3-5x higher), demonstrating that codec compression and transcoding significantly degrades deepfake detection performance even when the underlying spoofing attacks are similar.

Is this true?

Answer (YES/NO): YES